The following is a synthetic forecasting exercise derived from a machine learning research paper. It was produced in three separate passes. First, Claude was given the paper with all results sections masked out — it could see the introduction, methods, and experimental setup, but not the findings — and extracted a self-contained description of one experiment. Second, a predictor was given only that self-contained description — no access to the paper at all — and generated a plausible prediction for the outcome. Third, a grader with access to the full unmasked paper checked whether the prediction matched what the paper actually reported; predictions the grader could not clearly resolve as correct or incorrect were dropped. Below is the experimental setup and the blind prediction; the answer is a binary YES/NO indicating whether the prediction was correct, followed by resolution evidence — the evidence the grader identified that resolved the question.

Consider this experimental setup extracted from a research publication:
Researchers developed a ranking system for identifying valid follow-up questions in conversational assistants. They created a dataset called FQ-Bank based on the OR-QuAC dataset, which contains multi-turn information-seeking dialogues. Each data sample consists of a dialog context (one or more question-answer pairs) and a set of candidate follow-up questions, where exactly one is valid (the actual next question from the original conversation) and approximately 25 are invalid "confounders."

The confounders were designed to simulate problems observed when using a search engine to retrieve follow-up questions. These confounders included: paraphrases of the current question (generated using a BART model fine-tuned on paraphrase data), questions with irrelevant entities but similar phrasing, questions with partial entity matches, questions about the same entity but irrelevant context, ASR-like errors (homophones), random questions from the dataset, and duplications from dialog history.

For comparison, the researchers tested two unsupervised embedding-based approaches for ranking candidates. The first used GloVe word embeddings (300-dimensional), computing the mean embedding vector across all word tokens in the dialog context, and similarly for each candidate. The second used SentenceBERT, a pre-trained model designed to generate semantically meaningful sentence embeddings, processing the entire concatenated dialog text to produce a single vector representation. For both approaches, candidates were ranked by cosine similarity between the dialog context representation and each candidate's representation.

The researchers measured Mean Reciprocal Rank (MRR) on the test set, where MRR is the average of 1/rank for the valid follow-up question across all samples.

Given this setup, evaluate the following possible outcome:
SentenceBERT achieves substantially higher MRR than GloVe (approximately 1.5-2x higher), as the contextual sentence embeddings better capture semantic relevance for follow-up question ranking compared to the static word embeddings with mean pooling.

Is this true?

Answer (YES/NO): NO